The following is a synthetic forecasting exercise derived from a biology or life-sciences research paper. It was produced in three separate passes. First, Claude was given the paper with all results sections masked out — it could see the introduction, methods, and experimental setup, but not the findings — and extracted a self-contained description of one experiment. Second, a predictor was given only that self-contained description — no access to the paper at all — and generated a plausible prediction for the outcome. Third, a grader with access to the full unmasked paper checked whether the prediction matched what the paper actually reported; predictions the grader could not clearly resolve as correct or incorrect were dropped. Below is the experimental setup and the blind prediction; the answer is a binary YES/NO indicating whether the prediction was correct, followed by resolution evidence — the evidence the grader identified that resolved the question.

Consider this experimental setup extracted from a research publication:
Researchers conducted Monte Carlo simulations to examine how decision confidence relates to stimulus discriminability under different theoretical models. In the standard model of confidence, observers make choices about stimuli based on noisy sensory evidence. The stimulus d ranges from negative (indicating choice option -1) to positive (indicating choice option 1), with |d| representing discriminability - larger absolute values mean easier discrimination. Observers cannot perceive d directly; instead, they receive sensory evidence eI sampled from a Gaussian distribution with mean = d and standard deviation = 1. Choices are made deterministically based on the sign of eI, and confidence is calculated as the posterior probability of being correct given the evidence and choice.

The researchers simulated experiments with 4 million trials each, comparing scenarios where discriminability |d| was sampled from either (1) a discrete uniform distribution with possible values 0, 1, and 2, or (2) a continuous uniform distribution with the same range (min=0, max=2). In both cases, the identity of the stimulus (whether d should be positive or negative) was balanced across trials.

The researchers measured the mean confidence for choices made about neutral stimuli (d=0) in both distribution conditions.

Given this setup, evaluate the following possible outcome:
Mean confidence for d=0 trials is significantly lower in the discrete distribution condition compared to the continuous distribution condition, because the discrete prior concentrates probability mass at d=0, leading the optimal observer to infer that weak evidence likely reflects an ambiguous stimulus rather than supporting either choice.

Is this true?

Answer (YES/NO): YES